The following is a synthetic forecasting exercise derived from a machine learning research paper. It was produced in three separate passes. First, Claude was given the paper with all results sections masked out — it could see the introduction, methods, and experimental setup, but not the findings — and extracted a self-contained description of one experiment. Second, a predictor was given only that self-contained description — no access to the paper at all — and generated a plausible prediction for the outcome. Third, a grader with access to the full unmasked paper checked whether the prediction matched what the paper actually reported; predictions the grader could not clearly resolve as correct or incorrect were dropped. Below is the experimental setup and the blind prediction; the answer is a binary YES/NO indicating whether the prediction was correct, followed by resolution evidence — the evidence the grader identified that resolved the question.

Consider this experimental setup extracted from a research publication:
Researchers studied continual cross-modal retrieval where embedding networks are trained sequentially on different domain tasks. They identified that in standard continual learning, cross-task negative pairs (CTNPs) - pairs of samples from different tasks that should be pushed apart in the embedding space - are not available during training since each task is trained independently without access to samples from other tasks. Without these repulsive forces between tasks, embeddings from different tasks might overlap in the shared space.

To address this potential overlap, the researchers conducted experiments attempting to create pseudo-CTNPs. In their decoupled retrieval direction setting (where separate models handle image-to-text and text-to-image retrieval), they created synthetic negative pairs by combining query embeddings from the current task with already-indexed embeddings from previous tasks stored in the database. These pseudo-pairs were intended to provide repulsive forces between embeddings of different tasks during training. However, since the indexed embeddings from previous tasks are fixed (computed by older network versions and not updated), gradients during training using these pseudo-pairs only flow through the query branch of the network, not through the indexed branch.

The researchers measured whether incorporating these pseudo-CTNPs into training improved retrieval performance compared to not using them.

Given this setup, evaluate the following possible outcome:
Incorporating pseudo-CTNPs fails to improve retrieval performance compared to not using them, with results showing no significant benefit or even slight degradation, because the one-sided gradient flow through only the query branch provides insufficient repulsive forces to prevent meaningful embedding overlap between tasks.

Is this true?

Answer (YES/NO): YES